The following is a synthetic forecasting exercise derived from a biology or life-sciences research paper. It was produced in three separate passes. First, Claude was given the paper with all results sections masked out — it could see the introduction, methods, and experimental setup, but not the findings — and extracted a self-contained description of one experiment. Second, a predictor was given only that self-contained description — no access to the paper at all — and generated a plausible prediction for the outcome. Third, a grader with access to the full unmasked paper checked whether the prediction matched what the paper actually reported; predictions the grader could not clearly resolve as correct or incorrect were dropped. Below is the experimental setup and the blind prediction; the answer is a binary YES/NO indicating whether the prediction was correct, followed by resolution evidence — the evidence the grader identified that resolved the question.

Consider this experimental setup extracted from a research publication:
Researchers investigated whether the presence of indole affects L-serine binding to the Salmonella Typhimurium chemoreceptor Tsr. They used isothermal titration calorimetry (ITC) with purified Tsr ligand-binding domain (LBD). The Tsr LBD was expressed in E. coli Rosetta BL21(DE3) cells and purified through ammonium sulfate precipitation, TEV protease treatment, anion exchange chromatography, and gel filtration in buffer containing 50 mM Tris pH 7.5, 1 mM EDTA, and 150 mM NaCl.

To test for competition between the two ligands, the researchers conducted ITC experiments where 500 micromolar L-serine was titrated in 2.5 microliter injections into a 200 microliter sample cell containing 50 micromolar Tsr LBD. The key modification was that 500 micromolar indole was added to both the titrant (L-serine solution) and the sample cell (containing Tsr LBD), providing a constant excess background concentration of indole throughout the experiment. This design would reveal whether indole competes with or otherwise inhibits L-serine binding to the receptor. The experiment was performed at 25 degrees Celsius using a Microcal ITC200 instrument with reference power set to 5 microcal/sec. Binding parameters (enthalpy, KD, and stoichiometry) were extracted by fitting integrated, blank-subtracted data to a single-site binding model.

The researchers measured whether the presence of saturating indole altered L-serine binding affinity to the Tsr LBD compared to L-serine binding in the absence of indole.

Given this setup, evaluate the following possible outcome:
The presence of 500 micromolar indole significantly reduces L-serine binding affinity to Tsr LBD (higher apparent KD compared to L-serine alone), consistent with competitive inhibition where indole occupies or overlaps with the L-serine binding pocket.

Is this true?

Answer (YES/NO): NO